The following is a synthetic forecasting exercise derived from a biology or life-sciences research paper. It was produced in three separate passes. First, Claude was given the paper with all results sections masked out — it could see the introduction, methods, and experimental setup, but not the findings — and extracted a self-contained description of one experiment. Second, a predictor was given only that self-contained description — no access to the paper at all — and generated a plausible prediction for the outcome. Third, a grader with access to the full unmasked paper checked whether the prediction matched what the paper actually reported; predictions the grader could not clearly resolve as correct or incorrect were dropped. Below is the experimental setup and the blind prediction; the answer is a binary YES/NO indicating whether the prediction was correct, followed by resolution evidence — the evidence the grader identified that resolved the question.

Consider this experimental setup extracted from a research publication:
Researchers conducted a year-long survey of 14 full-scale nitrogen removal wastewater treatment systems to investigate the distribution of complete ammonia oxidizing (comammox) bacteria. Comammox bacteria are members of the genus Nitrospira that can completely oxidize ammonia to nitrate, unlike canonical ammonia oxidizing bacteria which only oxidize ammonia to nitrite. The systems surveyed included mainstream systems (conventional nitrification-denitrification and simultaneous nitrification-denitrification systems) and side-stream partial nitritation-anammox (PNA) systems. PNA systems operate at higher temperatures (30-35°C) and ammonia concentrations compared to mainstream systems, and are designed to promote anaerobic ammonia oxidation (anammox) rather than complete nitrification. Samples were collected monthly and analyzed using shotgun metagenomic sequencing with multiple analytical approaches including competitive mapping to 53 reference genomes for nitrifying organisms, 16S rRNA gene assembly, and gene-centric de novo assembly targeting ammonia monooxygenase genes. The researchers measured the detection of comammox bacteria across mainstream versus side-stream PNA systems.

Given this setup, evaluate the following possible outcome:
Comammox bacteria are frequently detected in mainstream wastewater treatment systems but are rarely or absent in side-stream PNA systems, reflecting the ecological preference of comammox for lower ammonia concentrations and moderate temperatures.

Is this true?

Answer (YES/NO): NO